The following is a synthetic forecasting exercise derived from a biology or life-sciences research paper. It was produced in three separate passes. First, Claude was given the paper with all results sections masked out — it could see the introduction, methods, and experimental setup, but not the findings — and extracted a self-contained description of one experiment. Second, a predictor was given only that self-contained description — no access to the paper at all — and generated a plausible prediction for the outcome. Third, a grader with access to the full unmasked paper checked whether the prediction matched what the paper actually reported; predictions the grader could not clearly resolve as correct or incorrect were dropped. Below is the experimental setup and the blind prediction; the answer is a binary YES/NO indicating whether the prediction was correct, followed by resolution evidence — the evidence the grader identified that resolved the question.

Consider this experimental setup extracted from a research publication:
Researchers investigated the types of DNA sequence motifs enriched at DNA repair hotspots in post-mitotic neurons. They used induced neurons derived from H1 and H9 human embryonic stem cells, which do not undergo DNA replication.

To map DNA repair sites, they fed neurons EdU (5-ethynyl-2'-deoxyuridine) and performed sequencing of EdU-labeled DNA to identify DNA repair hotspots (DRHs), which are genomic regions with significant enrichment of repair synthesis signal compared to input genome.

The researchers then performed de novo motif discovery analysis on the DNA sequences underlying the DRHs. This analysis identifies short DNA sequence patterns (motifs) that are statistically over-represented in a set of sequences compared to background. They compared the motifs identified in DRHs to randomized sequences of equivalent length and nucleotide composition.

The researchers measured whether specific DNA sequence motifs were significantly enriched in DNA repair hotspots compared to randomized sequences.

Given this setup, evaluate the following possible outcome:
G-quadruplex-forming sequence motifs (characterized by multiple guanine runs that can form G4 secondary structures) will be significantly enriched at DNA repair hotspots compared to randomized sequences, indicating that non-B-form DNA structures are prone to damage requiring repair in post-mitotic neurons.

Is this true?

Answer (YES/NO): NO